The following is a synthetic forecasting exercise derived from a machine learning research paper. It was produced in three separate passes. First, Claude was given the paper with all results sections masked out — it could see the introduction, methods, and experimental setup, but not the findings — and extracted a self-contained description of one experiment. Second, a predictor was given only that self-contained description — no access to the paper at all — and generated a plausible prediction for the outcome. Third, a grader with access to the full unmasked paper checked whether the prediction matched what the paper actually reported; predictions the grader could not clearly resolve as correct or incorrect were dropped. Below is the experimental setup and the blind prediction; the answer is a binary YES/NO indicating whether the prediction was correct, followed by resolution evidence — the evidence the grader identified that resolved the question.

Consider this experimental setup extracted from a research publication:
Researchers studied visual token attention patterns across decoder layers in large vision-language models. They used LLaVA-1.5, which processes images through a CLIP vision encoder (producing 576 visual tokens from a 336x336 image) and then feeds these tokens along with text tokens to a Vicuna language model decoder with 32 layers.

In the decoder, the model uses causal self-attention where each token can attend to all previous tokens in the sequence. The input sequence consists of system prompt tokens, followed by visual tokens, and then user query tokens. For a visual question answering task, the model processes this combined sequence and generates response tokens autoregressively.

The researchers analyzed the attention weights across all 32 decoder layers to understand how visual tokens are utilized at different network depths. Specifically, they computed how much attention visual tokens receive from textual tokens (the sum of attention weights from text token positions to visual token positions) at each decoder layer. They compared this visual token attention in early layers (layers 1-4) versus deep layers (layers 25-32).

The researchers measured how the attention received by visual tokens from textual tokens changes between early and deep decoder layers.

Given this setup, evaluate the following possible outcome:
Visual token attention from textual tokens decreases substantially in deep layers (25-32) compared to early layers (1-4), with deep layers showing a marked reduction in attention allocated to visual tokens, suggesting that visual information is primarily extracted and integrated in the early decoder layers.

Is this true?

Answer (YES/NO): YES